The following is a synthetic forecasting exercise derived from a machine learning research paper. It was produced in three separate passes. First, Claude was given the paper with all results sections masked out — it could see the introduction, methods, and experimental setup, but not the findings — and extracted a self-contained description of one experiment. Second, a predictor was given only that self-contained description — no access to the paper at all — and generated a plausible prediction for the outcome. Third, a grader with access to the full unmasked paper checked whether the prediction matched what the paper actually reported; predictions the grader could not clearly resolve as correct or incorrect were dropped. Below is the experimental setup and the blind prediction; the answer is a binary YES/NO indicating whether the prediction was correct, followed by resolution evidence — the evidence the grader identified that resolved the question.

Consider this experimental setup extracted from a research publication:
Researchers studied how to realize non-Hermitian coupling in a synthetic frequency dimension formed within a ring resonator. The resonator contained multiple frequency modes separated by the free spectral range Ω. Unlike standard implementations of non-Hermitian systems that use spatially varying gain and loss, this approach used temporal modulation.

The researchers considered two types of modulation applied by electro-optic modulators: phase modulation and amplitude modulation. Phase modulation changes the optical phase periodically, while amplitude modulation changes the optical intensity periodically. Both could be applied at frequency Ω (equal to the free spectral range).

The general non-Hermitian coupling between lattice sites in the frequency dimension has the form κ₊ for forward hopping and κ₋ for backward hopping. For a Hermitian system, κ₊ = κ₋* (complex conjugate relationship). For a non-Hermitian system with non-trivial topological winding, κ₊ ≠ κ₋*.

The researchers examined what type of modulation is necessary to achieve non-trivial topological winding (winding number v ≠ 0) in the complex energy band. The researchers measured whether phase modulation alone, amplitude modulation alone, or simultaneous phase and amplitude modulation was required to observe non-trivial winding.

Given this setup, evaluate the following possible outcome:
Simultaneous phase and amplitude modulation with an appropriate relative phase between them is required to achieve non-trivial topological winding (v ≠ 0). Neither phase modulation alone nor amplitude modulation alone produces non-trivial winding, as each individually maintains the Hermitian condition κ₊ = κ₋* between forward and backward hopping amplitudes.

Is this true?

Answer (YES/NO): NO